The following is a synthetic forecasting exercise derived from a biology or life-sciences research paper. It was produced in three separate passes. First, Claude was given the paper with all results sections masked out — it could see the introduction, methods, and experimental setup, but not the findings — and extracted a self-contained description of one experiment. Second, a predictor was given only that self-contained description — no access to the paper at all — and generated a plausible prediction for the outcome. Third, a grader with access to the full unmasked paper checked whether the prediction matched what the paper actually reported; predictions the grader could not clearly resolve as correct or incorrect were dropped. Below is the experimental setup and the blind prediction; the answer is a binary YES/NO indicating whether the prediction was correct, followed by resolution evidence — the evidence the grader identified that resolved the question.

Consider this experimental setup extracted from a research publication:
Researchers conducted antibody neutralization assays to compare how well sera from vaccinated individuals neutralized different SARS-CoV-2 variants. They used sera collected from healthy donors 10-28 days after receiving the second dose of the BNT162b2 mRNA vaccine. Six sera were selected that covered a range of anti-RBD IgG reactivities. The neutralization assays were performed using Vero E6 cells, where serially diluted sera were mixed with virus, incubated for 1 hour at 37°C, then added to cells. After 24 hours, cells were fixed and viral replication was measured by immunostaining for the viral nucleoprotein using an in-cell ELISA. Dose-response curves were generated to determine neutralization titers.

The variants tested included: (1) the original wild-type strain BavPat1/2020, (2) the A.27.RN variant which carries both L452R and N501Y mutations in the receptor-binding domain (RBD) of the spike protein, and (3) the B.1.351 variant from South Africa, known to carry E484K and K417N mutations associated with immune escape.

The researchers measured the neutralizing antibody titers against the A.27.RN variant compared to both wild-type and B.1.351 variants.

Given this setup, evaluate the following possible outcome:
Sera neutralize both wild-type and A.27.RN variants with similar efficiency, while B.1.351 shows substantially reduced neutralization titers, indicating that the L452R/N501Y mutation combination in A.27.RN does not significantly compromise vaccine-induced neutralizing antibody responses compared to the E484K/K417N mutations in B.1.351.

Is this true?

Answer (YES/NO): NO